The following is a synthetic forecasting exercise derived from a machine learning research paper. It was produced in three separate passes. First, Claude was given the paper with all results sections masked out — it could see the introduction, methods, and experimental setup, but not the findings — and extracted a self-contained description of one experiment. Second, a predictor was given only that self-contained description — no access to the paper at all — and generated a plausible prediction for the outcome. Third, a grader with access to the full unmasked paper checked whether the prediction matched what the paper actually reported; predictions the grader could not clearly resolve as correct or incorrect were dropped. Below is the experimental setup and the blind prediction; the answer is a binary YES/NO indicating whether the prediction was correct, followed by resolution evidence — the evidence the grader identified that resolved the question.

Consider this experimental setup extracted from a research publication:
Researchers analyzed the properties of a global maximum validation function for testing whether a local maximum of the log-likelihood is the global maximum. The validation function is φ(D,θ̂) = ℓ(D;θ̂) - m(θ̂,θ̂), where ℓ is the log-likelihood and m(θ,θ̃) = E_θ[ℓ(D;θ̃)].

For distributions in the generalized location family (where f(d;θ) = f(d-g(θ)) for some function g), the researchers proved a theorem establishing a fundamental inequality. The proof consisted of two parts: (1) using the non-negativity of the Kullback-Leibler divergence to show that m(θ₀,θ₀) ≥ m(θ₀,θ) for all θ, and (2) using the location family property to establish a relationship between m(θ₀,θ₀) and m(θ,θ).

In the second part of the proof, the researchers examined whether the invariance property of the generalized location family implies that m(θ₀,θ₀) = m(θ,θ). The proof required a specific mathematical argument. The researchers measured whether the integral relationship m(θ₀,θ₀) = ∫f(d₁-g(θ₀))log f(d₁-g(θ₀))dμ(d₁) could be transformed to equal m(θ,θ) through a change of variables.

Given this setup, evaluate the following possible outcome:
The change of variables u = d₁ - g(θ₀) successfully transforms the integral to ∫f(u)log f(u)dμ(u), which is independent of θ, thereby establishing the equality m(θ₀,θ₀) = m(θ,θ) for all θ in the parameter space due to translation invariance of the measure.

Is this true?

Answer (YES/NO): YES